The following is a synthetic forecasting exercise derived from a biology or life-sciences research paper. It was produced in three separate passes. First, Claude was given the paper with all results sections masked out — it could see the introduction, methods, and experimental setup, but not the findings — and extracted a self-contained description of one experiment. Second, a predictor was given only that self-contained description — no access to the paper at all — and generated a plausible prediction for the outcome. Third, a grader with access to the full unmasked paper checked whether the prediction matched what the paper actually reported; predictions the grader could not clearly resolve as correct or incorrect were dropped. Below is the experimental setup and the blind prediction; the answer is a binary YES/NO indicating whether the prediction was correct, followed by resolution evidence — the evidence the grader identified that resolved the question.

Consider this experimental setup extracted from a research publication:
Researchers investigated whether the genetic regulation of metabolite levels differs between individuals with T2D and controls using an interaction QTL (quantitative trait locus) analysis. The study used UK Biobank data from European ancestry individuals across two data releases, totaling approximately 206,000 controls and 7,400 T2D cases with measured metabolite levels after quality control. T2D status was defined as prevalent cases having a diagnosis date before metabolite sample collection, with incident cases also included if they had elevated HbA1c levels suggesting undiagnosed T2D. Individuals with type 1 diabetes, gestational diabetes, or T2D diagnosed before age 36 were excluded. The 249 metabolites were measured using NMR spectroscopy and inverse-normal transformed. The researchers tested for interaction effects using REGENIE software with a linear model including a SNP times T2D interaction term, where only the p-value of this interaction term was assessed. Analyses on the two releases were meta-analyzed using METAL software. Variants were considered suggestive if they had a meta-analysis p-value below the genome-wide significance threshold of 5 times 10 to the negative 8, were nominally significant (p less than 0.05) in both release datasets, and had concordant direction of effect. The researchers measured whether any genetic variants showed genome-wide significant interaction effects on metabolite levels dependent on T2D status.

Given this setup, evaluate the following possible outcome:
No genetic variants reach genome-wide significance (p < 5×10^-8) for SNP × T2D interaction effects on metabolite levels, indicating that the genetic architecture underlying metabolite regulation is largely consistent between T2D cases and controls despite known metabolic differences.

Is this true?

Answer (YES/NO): NO